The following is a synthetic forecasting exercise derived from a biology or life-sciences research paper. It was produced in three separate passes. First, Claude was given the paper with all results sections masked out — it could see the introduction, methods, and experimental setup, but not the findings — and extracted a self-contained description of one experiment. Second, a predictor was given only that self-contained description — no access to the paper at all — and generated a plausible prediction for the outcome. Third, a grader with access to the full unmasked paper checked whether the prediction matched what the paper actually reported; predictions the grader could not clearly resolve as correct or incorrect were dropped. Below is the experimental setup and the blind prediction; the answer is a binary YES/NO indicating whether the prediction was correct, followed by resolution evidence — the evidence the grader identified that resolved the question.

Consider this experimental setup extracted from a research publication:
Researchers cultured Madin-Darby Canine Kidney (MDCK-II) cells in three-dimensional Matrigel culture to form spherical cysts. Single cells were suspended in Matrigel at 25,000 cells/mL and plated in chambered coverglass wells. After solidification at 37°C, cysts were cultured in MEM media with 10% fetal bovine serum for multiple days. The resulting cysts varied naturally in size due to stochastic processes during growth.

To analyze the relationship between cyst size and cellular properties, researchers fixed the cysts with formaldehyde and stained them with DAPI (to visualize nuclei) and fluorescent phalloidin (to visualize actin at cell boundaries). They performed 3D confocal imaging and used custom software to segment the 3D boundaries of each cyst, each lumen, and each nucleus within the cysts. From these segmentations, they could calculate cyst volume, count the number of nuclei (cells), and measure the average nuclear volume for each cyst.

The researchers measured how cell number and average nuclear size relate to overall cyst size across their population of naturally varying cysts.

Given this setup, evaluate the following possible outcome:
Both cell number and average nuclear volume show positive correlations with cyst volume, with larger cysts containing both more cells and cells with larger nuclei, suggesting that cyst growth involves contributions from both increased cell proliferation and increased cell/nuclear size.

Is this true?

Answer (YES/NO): NO